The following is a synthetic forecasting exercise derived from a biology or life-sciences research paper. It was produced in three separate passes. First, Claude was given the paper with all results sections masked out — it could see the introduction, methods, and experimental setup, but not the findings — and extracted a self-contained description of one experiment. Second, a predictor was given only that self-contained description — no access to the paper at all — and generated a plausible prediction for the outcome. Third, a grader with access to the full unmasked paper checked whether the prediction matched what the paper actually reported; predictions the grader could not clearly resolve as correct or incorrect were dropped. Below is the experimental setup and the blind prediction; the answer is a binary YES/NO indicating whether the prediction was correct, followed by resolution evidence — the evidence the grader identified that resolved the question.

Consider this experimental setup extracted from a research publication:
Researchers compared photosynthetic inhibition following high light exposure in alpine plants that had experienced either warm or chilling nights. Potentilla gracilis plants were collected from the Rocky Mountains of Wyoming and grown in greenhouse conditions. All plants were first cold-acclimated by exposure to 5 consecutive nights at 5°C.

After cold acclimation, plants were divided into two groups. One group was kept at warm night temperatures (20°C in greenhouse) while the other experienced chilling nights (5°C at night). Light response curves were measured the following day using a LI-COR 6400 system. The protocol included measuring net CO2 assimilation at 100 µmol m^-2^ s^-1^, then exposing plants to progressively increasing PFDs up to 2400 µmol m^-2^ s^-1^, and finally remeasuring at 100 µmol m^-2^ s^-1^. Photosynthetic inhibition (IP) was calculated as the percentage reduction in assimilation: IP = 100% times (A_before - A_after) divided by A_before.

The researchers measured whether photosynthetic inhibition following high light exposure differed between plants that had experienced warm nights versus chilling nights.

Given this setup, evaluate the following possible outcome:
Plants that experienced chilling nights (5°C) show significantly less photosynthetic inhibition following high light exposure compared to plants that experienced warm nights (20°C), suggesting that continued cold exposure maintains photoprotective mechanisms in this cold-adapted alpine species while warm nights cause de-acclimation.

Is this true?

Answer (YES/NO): NO